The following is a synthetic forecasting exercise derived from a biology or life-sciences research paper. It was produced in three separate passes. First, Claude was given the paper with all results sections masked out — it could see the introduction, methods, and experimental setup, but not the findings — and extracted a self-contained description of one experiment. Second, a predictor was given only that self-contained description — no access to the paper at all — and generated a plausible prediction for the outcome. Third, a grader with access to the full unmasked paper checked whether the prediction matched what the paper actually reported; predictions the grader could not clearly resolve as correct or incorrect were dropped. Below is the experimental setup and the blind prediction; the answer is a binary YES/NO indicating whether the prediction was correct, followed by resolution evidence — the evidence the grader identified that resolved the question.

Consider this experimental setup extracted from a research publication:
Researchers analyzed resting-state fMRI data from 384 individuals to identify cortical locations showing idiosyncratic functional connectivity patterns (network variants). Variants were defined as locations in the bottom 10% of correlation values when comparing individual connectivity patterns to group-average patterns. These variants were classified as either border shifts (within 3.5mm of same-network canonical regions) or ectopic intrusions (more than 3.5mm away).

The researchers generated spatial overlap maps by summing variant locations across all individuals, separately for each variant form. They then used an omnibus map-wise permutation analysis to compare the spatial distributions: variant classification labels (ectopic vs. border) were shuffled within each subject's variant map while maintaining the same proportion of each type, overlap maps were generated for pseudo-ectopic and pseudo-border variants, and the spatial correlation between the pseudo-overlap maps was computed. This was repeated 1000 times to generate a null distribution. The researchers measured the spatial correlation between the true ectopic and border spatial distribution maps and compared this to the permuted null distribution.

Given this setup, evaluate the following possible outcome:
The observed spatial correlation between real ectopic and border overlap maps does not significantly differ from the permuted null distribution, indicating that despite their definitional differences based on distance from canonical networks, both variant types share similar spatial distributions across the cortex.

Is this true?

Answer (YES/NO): NO